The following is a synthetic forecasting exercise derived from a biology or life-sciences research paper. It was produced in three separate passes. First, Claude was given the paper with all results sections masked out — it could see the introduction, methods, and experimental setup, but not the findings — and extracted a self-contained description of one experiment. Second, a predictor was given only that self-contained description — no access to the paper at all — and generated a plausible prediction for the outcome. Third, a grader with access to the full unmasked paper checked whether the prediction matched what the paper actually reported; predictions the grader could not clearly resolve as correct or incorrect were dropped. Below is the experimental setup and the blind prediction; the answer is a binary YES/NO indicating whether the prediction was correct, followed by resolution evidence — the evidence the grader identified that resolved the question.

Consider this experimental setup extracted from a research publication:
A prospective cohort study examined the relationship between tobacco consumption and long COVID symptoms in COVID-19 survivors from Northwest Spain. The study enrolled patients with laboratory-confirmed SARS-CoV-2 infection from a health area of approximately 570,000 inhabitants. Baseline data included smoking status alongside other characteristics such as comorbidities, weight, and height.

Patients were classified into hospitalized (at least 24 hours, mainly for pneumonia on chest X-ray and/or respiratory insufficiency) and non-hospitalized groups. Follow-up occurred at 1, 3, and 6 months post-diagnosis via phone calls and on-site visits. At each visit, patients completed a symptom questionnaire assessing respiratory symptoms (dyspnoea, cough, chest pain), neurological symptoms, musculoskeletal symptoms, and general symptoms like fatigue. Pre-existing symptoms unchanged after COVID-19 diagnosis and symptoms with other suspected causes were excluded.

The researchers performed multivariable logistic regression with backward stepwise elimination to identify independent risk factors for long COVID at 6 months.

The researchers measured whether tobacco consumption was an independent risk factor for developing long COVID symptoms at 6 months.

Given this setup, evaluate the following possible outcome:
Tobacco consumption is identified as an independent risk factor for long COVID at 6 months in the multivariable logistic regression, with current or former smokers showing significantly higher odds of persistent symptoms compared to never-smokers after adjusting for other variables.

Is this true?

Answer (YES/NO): YES